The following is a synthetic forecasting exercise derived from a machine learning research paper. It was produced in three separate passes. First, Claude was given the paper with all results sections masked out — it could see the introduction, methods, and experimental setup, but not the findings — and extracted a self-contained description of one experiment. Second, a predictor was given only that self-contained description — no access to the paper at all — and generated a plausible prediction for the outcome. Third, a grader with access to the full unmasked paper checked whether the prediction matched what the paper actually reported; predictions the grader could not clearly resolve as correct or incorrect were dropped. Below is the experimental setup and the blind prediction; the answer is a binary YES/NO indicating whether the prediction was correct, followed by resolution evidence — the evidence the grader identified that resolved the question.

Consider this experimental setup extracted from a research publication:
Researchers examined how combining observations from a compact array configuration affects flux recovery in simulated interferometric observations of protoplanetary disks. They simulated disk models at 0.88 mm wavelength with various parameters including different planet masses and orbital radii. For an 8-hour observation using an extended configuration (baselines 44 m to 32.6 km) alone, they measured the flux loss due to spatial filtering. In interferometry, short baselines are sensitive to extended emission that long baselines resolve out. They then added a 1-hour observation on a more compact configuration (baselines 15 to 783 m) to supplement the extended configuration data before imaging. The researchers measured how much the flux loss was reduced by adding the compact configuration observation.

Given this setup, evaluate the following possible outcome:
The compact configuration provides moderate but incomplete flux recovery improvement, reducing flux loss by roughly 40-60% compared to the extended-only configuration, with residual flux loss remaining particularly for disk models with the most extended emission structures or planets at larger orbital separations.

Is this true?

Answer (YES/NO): YES